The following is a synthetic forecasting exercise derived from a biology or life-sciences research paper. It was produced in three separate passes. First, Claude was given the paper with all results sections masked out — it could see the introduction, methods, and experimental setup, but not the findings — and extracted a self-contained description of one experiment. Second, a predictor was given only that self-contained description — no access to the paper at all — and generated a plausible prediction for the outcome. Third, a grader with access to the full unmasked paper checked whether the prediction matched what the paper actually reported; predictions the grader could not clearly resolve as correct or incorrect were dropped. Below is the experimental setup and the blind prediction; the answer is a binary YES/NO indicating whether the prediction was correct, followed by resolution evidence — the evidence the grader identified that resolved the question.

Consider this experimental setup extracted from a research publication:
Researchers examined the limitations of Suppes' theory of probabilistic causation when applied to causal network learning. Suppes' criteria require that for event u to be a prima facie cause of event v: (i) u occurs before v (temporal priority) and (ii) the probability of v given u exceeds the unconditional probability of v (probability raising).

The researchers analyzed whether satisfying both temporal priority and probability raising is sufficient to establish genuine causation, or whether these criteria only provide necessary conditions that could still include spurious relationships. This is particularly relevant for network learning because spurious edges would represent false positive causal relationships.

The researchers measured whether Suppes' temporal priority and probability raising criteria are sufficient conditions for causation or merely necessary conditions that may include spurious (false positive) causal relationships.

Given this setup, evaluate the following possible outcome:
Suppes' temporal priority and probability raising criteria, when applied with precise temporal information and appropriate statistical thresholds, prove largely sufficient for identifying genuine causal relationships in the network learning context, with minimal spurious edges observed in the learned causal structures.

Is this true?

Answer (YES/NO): NO